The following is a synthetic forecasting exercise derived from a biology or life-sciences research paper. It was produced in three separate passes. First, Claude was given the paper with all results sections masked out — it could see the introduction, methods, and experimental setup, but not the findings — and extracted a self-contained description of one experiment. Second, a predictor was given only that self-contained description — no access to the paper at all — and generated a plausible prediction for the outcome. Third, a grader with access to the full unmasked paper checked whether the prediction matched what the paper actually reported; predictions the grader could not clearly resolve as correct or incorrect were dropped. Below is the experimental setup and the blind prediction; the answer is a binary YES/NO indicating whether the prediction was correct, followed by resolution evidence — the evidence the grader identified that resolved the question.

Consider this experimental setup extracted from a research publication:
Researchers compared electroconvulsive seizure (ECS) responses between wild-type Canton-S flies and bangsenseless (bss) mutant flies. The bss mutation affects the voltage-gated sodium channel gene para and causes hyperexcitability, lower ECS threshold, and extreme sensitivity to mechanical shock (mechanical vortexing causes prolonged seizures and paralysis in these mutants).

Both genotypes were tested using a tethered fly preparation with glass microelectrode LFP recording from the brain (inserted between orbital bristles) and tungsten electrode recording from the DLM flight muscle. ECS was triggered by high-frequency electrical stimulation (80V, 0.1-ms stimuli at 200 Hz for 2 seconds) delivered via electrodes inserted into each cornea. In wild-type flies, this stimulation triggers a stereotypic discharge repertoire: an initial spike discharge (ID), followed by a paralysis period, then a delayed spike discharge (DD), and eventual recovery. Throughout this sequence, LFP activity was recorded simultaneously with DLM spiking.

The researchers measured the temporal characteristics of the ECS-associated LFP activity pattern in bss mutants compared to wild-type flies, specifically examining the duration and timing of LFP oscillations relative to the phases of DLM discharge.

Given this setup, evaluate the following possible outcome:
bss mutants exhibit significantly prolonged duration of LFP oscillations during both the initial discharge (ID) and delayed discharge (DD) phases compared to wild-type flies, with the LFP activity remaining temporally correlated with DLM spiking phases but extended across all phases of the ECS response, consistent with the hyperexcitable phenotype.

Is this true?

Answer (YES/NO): NO